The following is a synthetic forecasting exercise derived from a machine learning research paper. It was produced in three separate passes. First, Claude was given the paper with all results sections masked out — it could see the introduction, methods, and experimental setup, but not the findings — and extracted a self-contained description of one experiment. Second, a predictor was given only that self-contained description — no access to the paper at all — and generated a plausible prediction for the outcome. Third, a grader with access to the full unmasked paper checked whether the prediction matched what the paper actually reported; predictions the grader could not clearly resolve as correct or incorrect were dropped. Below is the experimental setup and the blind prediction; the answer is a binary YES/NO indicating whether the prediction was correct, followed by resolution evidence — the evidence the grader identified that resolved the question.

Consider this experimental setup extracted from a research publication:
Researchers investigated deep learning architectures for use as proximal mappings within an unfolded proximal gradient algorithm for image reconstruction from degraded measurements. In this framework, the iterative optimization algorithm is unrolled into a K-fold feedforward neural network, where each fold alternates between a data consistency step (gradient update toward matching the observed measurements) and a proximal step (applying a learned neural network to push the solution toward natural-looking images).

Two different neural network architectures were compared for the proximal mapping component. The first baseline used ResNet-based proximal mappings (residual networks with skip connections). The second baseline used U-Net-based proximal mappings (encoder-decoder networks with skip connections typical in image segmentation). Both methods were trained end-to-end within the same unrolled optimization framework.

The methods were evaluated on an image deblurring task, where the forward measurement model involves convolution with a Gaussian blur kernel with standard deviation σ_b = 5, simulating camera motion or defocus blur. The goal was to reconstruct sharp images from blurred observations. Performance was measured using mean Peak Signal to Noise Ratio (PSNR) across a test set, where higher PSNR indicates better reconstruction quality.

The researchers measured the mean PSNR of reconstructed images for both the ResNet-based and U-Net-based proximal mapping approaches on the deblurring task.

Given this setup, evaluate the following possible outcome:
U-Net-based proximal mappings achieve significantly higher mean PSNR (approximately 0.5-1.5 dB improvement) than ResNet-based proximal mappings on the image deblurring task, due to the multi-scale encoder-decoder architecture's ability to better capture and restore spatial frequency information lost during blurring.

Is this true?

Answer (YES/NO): NO